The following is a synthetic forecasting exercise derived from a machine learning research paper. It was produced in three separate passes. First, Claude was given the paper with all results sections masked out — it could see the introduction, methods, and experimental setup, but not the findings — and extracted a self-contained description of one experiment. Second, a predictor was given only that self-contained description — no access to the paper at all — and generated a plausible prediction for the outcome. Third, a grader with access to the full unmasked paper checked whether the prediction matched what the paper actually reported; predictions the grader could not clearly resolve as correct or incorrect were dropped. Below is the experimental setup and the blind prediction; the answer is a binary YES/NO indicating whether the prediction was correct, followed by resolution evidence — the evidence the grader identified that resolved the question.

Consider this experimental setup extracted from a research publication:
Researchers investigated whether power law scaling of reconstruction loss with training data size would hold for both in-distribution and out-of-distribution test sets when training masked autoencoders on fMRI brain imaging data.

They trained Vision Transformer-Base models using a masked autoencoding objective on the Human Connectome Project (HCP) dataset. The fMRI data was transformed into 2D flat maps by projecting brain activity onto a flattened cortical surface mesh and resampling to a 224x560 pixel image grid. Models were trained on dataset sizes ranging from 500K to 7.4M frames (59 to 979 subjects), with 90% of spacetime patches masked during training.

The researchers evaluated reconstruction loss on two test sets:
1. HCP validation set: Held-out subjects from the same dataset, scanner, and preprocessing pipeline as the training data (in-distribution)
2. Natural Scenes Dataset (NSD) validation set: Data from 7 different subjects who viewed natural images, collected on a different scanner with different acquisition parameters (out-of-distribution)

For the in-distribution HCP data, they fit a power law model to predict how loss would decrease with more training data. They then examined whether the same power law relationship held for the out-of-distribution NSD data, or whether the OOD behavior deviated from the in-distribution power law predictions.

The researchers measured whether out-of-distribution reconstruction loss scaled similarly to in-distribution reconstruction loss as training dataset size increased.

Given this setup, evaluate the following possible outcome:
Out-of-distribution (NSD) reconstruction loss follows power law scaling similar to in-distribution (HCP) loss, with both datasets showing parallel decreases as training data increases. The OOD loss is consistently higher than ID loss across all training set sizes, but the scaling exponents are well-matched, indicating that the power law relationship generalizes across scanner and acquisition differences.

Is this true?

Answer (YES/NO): NO